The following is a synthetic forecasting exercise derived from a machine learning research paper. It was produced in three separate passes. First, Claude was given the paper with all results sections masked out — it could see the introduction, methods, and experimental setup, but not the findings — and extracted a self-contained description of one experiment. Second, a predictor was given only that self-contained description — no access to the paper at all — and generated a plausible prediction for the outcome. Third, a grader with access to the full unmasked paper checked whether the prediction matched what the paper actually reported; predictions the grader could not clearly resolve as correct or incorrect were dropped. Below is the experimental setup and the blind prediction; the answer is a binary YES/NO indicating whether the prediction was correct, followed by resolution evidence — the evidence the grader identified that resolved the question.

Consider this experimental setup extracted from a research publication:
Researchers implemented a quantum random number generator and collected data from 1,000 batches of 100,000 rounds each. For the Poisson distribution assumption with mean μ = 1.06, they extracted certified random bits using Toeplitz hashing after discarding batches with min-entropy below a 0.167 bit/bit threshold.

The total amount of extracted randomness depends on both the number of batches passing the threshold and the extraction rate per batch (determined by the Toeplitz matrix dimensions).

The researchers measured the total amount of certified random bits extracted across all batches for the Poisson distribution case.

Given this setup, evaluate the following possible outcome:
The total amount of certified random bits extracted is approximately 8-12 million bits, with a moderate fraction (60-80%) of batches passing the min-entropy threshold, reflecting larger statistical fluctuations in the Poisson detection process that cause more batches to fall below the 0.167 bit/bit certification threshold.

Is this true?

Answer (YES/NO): NO